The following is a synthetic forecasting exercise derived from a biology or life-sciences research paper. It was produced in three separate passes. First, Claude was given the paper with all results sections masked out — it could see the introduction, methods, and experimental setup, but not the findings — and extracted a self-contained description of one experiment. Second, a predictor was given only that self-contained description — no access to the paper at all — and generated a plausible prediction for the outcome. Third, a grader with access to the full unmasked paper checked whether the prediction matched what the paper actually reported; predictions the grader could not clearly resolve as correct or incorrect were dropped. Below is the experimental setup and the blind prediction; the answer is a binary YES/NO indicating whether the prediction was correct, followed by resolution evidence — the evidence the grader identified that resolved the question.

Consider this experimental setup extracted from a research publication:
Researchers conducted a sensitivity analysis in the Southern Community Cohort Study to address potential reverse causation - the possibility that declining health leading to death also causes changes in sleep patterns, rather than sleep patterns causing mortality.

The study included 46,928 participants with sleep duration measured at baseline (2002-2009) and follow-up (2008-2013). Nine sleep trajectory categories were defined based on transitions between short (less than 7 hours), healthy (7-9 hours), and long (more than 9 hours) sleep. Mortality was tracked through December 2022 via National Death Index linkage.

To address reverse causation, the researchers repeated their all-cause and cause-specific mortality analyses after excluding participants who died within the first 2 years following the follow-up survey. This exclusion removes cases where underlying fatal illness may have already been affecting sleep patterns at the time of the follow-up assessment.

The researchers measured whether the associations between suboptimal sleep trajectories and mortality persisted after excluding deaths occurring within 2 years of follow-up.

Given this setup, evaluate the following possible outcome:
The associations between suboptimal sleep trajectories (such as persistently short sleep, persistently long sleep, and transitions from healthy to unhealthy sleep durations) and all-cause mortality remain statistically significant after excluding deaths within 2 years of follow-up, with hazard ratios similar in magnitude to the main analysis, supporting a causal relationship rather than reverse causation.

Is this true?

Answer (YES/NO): YES